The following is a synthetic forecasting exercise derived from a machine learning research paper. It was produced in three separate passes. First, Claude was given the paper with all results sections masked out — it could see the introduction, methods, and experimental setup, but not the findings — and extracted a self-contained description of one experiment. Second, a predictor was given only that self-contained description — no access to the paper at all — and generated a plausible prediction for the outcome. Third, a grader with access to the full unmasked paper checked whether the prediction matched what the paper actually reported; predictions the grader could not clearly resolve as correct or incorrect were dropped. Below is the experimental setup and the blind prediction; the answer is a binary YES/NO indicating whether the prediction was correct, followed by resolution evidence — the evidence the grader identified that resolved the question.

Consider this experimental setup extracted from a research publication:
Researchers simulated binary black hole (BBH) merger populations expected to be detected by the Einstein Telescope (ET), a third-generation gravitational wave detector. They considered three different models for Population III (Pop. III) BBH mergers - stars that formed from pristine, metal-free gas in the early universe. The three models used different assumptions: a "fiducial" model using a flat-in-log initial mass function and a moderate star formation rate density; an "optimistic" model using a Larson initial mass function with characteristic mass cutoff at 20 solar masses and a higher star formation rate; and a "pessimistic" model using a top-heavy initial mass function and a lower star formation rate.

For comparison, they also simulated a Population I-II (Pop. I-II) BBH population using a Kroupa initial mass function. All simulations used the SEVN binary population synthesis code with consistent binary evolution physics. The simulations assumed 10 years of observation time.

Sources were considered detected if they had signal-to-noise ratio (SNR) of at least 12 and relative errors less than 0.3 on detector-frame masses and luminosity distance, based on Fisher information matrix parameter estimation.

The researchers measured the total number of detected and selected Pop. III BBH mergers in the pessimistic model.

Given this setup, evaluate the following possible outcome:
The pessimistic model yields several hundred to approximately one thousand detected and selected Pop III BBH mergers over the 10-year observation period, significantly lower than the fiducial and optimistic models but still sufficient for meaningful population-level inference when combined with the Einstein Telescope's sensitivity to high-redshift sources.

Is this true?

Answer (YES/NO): NO